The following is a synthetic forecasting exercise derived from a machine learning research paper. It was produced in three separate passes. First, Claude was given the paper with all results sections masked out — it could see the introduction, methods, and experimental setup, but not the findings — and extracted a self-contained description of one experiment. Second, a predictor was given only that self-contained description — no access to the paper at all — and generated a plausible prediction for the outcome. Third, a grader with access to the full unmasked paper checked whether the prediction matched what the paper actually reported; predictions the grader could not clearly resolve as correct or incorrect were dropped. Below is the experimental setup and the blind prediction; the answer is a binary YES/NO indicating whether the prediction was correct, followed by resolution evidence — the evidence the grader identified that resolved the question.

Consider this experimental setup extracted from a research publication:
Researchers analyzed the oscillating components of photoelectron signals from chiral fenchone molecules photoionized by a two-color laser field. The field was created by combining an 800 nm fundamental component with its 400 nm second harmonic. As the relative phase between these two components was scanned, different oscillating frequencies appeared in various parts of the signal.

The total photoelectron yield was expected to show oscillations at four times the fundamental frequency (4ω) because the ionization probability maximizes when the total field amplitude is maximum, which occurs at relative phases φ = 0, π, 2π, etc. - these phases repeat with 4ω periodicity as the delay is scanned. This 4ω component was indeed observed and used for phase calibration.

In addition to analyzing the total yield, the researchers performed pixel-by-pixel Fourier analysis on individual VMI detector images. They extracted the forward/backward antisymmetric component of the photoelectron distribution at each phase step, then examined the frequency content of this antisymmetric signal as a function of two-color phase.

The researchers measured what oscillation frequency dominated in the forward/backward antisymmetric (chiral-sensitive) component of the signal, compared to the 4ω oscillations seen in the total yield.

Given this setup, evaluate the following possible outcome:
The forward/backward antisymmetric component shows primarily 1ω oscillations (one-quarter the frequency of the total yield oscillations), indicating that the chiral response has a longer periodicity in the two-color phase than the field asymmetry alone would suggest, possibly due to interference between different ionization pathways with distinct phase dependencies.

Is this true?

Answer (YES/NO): NO